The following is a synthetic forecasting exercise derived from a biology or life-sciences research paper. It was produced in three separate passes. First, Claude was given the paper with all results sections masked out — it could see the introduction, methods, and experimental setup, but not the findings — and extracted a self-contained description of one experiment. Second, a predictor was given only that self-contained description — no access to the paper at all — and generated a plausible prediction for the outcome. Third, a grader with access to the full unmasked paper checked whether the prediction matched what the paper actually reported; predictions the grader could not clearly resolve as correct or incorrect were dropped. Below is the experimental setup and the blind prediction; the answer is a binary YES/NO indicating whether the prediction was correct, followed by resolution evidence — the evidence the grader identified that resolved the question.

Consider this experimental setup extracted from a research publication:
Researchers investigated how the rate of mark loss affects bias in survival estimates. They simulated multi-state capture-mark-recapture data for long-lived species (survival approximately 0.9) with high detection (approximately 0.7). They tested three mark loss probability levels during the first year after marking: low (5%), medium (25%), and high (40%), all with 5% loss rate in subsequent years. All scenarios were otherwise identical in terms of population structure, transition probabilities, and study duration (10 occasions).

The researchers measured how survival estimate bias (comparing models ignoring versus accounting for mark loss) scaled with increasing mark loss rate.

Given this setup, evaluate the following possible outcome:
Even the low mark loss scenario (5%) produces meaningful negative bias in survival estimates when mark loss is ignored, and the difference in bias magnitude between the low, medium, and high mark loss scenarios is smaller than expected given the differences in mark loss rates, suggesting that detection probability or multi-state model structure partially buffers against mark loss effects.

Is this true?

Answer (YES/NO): NO